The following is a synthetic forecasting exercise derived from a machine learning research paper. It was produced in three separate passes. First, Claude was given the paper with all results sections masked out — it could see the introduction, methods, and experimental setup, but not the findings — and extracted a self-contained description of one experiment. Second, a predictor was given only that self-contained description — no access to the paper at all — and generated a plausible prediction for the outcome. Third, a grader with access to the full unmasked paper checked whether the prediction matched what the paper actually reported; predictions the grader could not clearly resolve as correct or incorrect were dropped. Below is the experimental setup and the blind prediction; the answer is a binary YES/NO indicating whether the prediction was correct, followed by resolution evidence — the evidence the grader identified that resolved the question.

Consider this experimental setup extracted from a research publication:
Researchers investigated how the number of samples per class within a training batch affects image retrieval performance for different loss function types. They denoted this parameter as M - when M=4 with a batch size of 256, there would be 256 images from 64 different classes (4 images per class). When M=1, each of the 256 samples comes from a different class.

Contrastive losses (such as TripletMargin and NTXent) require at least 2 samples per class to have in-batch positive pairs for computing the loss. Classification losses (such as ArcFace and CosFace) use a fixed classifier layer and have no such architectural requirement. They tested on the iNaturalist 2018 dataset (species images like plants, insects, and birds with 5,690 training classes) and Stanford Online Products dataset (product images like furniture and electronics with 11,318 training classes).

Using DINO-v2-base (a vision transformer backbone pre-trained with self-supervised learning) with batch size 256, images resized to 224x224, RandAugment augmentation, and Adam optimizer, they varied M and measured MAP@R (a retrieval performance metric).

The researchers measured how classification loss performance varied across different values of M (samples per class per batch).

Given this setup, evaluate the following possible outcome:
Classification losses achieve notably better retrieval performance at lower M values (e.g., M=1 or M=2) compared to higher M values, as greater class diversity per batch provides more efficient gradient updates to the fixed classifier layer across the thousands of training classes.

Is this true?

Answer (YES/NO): NO